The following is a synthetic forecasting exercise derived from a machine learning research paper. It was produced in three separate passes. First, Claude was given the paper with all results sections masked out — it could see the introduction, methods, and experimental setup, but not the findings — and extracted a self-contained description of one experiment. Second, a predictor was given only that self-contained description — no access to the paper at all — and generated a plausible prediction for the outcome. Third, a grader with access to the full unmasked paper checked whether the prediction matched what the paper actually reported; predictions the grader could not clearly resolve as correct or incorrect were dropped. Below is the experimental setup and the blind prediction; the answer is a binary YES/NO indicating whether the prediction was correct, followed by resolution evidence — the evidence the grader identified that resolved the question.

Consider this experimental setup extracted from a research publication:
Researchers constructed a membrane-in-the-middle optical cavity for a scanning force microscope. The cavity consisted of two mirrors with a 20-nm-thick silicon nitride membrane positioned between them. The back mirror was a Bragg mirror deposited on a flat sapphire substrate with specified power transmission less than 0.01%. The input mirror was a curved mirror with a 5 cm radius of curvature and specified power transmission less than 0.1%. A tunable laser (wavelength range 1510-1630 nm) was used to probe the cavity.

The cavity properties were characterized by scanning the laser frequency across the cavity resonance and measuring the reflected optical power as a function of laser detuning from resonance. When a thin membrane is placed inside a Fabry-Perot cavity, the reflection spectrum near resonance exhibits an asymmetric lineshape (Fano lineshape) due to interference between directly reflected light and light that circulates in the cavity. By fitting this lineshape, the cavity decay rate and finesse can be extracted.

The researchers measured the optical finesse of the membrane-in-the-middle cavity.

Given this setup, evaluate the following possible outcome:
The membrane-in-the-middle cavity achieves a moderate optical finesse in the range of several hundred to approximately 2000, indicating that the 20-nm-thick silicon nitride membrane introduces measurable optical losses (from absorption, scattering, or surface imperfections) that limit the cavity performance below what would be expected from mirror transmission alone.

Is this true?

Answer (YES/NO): NO